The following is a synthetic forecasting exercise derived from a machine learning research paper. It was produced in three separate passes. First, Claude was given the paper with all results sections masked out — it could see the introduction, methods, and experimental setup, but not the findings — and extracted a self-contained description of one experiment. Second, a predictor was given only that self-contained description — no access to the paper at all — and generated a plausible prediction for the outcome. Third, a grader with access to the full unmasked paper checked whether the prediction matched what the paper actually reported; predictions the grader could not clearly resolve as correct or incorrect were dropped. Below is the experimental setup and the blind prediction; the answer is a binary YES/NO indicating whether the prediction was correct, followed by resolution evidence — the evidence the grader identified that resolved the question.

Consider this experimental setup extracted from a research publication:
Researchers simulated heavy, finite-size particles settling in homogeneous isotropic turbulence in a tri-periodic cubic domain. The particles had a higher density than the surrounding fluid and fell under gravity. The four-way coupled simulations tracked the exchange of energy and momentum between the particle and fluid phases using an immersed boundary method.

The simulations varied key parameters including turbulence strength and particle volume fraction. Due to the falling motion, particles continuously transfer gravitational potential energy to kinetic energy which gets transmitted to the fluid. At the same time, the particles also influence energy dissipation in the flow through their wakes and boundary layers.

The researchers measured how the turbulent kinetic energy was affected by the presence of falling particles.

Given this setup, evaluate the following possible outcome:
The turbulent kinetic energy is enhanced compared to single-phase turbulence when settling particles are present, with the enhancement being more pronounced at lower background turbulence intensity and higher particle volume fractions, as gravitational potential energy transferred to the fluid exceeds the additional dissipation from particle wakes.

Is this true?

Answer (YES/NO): NO